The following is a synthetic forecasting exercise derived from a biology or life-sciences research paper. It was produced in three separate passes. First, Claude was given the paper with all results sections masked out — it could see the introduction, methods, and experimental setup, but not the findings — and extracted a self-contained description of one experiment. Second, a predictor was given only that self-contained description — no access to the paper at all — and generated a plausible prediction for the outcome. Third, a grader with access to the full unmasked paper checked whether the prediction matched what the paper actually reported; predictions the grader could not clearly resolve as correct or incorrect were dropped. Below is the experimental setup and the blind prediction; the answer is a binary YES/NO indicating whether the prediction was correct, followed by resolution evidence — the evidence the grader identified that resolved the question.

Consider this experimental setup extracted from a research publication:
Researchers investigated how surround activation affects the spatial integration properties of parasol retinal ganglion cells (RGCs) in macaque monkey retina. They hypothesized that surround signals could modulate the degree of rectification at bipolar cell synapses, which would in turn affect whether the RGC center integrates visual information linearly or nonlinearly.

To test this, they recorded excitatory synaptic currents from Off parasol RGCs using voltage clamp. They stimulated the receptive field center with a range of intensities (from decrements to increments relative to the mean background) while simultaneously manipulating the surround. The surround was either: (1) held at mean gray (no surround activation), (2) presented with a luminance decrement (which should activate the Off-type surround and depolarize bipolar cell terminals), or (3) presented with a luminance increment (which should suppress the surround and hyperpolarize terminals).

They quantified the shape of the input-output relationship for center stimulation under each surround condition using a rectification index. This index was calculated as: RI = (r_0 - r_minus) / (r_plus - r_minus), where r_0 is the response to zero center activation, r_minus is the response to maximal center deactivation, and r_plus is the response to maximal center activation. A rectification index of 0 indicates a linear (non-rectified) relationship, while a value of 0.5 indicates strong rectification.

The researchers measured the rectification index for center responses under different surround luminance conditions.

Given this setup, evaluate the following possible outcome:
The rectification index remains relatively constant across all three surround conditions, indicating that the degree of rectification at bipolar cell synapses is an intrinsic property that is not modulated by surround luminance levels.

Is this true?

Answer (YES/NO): NO